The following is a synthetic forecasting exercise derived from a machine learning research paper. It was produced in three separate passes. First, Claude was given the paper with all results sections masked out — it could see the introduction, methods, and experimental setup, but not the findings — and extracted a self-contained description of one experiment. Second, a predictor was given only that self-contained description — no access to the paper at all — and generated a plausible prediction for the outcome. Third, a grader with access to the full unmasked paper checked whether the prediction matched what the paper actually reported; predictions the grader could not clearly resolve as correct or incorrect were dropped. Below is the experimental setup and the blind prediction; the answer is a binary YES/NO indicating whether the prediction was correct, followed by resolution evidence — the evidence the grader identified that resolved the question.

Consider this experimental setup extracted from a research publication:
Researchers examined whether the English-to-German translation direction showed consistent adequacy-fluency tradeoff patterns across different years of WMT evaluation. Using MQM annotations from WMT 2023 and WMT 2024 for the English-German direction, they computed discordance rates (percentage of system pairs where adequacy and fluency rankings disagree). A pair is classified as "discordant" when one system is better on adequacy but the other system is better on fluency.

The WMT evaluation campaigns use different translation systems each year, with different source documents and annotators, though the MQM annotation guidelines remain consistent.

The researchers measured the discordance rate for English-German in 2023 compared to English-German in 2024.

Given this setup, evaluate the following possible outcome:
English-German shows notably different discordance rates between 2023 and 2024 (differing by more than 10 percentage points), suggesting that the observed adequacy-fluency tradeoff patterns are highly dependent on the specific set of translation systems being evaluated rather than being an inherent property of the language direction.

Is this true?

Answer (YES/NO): NO